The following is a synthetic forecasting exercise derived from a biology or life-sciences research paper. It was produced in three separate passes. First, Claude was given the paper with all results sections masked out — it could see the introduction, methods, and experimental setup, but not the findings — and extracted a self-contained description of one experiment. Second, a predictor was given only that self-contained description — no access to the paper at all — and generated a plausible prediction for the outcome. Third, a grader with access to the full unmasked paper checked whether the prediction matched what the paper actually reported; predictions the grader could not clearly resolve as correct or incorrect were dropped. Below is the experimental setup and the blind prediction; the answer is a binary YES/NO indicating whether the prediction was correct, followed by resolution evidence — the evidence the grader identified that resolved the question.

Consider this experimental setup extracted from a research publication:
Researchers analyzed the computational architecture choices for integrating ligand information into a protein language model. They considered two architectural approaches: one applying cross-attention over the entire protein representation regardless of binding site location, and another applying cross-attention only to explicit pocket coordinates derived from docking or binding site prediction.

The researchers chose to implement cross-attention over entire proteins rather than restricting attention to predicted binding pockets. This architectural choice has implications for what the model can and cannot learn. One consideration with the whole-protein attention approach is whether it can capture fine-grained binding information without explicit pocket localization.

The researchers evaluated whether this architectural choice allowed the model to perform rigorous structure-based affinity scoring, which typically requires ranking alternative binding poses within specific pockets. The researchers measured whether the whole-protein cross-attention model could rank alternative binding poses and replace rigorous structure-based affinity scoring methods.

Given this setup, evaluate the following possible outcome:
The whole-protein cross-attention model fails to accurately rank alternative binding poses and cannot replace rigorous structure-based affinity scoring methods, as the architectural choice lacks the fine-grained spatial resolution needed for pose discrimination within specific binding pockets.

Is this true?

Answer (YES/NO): YES